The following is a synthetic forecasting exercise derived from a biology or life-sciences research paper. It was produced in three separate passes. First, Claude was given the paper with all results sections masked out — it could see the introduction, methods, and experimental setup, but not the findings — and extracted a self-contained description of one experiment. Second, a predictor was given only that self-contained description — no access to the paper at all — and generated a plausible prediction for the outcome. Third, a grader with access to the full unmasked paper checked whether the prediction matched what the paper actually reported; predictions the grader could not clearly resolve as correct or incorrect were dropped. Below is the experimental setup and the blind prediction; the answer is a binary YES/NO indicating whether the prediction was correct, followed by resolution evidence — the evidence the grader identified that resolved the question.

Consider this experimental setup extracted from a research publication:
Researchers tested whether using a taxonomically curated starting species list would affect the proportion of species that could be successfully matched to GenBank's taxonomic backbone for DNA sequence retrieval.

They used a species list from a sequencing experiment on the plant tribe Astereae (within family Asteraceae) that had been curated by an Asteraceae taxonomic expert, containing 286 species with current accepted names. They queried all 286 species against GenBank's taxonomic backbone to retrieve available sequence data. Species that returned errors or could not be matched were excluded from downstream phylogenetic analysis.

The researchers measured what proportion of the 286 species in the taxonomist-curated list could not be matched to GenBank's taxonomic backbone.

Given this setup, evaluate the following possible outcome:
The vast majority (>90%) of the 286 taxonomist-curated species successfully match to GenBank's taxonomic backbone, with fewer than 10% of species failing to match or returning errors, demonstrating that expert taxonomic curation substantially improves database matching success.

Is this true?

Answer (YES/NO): NO